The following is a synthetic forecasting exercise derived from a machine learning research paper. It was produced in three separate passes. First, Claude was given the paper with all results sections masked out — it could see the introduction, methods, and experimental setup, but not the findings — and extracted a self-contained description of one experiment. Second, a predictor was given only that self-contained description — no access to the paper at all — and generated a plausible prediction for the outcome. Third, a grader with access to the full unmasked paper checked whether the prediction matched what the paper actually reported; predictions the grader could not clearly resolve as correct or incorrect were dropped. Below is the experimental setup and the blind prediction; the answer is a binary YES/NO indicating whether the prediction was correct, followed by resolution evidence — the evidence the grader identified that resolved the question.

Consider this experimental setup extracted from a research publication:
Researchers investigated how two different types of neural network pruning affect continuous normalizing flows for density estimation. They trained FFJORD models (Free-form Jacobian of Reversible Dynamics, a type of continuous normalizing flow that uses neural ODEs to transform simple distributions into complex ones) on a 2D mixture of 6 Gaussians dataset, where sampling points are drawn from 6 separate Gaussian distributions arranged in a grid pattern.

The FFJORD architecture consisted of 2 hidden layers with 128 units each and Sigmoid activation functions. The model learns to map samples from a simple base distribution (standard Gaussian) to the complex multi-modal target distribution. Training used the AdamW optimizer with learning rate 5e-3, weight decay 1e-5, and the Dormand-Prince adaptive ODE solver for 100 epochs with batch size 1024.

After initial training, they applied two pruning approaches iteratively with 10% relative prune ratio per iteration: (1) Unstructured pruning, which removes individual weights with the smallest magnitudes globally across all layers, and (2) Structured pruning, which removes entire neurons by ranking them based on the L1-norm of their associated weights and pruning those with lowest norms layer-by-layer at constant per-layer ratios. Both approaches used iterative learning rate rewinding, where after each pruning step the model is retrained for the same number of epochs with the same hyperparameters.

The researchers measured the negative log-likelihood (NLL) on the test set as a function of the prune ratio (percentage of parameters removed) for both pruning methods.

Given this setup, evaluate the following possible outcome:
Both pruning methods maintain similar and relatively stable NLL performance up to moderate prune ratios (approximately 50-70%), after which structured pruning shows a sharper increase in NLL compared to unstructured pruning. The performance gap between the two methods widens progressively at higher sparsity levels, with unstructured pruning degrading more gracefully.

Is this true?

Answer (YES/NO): NO